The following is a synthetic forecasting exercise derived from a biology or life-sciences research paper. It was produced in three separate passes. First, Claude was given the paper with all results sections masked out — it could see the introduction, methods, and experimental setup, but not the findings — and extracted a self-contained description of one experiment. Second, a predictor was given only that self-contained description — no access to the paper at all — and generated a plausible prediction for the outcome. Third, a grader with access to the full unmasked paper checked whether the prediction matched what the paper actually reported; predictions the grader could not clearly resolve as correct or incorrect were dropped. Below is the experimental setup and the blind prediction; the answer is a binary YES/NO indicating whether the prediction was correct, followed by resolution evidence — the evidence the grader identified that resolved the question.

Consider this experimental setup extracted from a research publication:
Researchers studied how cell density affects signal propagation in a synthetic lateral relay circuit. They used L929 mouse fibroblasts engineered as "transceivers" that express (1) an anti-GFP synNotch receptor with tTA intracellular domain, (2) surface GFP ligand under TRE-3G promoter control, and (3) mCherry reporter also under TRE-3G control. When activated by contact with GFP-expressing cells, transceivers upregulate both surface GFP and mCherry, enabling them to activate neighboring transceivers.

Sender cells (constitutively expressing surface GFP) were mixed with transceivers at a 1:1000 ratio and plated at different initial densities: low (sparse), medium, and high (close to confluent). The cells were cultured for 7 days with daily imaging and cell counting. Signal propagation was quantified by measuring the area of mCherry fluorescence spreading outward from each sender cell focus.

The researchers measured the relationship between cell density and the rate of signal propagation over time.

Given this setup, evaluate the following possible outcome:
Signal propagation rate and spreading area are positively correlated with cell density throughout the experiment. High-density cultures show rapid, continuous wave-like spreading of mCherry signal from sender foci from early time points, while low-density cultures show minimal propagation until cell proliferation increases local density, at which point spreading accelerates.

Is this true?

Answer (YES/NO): NO